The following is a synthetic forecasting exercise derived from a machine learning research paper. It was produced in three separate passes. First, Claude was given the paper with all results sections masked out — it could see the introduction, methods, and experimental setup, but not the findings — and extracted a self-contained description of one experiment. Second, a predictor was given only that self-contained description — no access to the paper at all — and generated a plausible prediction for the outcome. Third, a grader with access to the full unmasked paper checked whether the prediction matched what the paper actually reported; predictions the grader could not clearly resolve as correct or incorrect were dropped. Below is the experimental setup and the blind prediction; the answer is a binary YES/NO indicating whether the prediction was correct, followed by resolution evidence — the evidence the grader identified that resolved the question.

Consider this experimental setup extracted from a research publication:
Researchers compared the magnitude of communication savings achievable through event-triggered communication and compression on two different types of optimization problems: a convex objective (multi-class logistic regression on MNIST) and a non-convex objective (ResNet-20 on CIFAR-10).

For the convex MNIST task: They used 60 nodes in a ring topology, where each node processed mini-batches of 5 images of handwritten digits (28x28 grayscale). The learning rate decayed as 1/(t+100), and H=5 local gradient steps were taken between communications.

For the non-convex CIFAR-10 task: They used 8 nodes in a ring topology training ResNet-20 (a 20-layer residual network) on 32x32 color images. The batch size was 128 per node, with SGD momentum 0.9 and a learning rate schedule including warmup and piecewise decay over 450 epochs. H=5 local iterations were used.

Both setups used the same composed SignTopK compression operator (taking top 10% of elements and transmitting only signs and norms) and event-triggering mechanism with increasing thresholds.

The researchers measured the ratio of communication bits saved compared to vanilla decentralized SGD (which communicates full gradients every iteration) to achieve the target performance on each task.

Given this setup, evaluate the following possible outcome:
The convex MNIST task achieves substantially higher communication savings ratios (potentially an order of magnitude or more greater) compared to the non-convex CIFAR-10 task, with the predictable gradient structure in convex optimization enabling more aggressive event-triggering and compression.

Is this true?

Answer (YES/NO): NO